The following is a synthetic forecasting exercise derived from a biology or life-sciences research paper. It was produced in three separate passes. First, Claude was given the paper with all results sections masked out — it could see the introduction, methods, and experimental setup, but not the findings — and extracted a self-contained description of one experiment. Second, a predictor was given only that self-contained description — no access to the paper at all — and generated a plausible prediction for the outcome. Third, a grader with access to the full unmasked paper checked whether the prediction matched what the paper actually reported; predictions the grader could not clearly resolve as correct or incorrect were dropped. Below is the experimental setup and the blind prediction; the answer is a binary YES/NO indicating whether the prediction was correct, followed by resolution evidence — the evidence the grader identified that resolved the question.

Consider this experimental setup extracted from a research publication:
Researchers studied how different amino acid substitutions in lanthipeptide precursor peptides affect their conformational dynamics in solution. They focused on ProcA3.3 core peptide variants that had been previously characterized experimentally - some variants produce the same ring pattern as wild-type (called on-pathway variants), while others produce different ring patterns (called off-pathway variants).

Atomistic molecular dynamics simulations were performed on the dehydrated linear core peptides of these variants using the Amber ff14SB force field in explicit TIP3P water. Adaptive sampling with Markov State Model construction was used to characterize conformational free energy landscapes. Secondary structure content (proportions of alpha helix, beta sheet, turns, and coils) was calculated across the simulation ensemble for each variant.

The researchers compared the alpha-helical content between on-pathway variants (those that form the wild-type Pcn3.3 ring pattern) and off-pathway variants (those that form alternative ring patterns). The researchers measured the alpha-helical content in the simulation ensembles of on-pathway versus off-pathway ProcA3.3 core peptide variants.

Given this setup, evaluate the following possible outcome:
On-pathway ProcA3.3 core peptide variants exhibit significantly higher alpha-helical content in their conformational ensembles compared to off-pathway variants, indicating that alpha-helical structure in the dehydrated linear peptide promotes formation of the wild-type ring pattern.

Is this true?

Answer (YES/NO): NO